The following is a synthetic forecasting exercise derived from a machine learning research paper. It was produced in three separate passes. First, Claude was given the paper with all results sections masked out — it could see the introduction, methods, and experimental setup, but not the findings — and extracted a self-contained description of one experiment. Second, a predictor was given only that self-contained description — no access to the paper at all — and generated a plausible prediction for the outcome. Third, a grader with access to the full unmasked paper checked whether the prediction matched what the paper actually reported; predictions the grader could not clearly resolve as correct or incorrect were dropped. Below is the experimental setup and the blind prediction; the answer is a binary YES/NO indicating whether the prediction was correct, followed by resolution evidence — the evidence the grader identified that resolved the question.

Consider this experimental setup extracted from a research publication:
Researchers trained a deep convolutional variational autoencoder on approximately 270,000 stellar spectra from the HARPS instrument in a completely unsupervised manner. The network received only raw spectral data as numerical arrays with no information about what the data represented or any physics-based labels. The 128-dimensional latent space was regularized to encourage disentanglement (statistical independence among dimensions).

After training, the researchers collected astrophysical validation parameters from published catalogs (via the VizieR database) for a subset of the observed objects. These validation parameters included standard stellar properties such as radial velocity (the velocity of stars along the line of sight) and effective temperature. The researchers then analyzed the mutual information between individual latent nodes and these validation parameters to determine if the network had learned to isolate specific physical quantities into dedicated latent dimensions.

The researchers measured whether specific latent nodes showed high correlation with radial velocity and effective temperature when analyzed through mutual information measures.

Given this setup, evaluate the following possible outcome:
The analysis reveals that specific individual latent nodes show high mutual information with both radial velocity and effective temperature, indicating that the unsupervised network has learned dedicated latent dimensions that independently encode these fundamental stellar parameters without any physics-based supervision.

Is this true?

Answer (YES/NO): YES